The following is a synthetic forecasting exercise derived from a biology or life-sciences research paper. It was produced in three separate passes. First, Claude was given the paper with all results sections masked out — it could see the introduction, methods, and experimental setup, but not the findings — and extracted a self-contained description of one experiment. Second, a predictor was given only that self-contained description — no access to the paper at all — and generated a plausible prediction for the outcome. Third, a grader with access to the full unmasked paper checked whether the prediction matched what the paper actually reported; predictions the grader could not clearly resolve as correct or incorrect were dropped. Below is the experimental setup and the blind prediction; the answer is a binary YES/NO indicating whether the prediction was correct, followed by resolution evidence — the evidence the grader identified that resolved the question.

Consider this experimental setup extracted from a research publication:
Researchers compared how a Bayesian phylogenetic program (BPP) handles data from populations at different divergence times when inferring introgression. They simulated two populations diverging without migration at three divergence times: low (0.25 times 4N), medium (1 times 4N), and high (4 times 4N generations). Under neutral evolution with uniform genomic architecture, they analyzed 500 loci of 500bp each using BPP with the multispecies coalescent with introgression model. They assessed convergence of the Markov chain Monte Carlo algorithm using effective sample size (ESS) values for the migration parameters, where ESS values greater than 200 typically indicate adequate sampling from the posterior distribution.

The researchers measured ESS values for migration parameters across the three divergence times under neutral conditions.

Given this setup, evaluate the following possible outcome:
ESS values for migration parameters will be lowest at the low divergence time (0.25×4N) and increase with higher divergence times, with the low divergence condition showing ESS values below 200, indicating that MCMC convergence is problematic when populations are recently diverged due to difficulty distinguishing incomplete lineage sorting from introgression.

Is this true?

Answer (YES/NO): YES